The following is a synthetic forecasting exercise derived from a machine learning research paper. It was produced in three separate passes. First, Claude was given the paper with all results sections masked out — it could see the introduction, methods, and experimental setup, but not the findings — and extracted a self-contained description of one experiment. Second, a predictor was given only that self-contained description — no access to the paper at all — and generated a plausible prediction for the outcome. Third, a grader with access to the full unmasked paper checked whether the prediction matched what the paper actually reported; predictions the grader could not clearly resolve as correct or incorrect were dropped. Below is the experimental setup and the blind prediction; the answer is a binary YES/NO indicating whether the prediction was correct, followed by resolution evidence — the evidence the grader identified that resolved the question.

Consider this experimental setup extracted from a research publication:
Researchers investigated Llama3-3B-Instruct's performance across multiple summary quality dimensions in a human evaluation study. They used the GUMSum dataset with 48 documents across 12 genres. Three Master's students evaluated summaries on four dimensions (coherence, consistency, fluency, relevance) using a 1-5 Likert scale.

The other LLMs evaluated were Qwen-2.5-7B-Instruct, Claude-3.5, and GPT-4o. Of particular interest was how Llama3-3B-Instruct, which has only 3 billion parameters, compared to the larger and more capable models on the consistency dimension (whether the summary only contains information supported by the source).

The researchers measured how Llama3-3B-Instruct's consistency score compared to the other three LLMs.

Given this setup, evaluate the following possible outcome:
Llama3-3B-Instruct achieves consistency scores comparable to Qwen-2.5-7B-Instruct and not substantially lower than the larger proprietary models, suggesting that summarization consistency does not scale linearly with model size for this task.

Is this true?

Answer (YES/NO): NO